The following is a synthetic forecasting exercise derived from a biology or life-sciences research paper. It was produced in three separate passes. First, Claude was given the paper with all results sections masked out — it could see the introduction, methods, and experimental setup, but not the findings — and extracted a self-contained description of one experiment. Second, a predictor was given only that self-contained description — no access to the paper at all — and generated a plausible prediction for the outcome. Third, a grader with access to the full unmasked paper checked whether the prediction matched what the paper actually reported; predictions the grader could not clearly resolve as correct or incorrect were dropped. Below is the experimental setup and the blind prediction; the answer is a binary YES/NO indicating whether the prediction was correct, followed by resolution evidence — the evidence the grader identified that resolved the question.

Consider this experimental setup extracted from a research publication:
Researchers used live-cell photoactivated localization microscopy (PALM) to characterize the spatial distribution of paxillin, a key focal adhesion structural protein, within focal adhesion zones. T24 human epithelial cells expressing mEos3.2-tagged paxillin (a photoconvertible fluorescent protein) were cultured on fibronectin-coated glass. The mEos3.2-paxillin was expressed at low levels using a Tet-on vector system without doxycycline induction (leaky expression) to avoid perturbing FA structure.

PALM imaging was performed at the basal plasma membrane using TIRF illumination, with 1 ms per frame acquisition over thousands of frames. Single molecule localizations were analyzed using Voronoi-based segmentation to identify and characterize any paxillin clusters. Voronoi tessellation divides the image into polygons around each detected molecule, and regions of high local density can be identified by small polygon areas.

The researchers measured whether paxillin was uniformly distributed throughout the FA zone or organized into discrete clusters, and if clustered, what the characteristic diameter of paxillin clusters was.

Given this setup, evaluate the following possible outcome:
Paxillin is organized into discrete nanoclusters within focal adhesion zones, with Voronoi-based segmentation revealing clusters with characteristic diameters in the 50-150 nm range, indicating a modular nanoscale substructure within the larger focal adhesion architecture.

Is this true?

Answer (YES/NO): YES